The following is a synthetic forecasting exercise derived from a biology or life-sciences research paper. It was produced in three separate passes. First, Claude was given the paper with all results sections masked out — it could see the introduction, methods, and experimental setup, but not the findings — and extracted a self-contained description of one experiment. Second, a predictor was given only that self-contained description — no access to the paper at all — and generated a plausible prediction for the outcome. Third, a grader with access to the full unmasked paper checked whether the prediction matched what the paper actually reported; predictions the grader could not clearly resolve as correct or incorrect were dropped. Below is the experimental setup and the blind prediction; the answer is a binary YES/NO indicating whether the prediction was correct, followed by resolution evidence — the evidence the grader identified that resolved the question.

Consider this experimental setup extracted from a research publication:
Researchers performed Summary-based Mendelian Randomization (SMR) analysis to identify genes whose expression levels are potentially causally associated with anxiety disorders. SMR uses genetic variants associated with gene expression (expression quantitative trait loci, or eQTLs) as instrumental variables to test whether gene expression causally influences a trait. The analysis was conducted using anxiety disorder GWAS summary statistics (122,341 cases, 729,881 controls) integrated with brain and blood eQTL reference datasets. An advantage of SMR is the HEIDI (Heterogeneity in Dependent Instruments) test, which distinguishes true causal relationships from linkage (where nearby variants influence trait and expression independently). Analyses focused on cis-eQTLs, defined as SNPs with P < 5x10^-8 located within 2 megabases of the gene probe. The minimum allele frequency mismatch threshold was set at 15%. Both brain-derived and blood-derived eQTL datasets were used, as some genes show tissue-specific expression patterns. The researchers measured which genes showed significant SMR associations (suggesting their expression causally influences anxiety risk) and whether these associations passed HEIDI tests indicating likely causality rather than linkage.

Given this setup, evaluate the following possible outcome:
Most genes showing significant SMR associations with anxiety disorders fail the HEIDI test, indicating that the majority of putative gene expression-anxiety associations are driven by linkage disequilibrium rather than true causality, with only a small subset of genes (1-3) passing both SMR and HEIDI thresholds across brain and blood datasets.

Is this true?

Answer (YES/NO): NO